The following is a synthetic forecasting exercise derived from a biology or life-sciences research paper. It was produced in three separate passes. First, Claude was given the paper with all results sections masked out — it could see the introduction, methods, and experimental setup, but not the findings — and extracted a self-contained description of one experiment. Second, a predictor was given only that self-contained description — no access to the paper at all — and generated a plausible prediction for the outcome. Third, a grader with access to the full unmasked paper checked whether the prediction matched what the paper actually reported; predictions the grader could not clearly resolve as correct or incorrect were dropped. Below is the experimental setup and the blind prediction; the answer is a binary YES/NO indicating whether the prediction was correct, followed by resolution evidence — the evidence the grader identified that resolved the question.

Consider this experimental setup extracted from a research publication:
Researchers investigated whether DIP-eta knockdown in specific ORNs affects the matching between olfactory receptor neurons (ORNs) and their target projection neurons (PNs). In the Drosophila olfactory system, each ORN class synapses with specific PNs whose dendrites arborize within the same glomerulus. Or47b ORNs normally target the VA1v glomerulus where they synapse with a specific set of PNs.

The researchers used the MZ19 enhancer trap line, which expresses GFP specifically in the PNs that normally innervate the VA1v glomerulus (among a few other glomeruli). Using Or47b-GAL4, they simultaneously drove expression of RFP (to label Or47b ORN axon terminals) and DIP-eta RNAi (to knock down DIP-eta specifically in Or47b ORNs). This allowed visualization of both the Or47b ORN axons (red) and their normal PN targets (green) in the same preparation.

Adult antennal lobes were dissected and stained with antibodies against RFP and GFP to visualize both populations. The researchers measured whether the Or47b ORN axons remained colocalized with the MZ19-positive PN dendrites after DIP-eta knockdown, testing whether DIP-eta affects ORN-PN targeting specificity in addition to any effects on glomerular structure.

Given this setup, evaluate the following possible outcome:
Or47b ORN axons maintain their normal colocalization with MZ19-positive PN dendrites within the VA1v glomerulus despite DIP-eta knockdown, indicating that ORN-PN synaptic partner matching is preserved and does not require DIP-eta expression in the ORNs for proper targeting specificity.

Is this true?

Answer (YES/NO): YES